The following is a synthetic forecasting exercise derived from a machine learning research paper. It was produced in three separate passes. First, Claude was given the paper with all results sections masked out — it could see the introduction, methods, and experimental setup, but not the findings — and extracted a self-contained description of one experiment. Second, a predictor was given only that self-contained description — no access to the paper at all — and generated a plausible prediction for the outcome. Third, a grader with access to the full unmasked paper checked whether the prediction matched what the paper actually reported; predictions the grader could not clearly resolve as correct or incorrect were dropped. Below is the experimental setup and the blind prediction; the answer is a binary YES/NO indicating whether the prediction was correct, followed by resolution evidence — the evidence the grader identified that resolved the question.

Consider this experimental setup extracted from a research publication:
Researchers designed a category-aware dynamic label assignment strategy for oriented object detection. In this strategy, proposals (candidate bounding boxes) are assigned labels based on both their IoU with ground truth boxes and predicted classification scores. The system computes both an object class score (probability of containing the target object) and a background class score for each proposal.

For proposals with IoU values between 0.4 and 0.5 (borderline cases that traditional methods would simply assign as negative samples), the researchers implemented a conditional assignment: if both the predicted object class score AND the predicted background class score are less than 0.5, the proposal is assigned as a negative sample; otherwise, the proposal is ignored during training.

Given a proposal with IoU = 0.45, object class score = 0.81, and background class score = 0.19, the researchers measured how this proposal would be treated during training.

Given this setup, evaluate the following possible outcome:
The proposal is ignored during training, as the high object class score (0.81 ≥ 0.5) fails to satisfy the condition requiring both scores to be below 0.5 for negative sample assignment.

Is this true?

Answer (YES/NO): YES